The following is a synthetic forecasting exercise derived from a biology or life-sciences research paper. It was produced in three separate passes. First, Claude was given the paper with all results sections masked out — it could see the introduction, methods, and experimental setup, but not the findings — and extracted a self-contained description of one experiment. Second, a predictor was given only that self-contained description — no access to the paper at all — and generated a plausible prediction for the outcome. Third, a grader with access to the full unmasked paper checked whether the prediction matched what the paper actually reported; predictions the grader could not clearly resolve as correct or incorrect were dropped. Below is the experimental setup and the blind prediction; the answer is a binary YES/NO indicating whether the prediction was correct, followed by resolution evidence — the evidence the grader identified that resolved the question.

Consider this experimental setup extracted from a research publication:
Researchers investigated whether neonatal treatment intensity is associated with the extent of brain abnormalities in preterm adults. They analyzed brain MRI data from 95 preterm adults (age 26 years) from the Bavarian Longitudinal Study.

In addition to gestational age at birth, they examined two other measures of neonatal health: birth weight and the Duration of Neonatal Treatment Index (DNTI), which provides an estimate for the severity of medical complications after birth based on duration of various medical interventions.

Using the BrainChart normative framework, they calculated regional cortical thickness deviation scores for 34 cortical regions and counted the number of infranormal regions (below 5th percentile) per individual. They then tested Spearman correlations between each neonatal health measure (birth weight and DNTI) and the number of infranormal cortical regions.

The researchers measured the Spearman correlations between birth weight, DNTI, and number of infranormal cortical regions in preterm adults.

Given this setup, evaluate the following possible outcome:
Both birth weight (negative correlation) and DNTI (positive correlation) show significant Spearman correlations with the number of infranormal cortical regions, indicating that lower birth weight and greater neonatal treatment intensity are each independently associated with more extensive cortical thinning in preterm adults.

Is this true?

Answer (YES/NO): NO